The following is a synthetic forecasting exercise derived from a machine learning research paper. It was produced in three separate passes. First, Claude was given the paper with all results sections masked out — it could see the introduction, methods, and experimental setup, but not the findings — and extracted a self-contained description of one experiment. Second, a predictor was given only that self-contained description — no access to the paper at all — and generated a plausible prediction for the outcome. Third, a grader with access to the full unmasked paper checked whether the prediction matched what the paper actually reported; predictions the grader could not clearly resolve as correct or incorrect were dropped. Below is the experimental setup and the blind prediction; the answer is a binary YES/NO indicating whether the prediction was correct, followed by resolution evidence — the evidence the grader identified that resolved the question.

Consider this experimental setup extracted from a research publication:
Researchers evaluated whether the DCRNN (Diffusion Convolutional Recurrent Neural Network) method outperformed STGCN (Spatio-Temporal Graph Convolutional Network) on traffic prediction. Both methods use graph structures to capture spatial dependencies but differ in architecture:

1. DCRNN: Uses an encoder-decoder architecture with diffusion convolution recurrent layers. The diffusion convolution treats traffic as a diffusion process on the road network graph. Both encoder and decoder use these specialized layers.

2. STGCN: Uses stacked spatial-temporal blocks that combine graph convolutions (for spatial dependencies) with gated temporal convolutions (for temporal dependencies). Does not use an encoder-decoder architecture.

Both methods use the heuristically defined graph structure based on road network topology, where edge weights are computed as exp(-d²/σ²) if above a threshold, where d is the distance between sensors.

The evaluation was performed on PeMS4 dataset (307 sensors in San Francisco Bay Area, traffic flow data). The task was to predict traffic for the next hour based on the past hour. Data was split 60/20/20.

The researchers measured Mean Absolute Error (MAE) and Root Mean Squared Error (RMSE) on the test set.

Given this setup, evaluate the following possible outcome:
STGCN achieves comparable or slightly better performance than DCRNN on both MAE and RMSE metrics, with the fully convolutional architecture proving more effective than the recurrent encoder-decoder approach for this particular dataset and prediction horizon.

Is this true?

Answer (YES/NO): NO